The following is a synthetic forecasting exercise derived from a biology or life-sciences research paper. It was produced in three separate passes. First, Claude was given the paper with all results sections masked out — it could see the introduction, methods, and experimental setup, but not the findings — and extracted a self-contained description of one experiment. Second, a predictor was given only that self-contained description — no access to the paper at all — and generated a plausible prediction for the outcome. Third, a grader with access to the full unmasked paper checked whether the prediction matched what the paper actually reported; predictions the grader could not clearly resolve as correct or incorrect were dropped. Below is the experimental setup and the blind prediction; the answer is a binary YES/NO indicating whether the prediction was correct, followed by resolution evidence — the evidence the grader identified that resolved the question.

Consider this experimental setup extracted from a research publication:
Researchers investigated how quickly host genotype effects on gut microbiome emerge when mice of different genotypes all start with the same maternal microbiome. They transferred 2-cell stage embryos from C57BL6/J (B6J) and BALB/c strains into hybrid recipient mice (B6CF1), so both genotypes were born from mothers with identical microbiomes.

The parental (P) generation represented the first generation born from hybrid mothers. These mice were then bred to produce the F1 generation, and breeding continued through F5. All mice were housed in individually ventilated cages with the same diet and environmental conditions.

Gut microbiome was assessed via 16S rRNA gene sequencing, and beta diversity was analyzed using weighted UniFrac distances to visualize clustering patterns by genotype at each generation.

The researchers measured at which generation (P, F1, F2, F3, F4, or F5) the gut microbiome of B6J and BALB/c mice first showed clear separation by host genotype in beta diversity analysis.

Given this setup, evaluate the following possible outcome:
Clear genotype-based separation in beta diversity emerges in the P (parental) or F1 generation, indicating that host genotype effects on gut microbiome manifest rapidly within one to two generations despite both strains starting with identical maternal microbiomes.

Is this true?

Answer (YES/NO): YES